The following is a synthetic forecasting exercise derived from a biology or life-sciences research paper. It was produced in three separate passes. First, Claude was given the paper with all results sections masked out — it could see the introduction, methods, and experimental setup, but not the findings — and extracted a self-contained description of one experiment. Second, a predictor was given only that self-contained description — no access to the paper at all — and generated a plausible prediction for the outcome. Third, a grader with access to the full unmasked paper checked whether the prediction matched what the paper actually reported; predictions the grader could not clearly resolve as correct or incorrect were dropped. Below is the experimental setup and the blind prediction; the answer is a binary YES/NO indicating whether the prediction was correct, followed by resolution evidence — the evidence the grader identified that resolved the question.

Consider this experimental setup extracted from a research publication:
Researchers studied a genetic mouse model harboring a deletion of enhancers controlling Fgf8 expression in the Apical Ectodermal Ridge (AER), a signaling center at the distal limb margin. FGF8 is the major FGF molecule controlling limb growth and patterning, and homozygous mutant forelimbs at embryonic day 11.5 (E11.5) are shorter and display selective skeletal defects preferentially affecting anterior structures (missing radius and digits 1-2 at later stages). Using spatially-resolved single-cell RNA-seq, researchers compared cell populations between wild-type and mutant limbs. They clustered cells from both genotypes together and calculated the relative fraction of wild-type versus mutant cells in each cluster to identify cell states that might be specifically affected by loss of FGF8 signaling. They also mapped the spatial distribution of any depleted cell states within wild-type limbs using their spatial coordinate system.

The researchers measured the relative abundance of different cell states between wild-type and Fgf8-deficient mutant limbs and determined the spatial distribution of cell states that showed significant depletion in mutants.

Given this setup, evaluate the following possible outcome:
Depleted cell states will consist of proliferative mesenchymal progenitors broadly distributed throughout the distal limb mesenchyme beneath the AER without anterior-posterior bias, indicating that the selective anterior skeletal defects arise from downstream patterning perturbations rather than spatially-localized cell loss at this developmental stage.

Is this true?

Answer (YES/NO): NO